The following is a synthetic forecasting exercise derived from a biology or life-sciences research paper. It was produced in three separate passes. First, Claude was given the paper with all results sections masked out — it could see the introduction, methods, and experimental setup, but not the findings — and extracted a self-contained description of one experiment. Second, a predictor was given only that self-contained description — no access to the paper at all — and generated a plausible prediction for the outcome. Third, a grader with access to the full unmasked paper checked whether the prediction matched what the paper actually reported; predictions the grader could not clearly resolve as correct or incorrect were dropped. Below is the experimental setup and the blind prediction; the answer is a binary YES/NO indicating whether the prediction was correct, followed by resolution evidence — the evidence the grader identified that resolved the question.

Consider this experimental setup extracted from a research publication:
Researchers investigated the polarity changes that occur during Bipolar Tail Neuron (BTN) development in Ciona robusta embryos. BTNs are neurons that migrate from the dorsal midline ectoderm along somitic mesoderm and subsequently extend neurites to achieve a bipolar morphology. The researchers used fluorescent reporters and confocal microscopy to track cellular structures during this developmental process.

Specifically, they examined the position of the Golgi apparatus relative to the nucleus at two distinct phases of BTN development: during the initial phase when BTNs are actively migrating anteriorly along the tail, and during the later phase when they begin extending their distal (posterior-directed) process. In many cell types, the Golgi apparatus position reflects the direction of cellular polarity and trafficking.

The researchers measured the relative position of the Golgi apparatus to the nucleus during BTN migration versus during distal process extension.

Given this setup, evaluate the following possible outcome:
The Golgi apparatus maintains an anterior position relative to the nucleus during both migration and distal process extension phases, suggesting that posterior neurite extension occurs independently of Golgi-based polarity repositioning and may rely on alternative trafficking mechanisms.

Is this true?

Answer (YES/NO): NO